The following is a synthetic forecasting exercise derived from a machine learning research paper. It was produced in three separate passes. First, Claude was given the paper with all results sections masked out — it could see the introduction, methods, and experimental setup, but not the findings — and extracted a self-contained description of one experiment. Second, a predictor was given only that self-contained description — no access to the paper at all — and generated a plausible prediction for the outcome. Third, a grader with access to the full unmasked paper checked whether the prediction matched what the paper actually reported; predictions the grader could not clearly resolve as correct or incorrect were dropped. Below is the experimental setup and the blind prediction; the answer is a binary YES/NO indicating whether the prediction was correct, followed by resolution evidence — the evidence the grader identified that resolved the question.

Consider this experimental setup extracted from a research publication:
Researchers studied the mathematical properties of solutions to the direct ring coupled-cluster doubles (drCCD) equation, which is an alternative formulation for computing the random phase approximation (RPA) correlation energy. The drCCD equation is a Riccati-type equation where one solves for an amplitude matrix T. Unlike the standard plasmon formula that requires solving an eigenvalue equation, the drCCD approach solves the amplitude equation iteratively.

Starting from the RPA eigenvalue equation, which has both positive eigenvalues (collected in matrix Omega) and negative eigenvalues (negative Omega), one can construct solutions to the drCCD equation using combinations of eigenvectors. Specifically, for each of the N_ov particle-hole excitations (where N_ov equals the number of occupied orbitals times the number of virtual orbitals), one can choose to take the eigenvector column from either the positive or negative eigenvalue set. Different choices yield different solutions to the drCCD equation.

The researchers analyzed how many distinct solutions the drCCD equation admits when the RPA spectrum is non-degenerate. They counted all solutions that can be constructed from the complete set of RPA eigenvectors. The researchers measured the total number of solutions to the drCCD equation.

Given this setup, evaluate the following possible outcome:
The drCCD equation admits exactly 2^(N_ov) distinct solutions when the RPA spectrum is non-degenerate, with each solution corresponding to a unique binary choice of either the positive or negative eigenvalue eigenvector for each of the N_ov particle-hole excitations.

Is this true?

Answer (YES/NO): YES